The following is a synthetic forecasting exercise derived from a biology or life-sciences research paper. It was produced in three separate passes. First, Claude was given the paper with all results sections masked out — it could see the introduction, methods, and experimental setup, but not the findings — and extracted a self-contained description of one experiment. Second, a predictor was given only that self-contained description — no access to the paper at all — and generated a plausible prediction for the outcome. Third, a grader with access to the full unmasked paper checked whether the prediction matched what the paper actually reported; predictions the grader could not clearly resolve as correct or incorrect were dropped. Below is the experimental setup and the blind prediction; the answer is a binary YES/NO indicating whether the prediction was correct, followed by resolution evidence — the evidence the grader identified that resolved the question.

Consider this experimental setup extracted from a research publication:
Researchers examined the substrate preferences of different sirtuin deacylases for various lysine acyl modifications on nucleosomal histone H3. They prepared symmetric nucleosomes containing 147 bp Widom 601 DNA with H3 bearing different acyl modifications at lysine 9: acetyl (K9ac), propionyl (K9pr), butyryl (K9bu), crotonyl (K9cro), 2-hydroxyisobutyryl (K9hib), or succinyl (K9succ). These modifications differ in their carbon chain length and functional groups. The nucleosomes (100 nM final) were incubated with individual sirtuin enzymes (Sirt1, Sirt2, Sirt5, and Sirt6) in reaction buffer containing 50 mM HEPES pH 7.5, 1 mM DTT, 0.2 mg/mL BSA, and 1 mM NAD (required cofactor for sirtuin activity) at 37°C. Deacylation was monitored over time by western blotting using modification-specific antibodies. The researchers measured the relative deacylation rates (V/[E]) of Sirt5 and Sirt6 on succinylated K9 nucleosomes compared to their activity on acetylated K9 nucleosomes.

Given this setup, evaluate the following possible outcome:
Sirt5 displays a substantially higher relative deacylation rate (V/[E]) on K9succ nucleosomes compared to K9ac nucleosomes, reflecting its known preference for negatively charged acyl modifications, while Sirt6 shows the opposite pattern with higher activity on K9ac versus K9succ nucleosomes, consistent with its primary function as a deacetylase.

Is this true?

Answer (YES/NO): YES